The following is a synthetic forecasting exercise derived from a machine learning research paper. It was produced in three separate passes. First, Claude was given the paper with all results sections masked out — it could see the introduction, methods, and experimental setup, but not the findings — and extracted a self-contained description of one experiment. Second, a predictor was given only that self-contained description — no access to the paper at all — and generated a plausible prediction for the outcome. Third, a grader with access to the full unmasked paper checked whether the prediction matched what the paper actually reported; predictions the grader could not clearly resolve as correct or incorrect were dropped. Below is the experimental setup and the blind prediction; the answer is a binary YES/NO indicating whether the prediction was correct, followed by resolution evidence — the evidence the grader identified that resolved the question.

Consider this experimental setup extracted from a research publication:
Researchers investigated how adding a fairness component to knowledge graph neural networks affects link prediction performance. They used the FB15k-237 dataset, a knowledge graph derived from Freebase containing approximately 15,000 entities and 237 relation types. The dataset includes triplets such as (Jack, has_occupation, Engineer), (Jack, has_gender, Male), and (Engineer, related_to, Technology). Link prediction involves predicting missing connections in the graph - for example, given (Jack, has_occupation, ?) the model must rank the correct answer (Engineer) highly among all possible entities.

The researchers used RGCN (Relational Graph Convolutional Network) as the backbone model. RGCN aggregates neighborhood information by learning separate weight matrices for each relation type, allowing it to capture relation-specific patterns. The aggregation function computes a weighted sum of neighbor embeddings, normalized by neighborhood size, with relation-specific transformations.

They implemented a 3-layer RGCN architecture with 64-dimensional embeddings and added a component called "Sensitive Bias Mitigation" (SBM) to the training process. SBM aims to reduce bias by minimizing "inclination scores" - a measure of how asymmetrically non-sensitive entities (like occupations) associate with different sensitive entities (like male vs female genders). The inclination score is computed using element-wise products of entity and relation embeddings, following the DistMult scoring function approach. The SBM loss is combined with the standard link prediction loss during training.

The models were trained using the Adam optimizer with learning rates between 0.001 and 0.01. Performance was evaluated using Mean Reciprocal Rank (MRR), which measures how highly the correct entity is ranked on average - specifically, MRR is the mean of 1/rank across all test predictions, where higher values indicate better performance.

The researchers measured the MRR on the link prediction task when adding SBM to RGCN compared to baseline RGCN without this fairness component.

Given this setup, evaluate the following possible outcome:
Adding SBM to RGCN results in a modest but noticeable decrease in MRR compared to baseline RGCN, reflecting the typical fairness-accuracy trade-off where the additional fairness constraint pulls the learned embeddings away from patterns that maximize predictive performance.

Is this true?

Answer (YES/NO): YES